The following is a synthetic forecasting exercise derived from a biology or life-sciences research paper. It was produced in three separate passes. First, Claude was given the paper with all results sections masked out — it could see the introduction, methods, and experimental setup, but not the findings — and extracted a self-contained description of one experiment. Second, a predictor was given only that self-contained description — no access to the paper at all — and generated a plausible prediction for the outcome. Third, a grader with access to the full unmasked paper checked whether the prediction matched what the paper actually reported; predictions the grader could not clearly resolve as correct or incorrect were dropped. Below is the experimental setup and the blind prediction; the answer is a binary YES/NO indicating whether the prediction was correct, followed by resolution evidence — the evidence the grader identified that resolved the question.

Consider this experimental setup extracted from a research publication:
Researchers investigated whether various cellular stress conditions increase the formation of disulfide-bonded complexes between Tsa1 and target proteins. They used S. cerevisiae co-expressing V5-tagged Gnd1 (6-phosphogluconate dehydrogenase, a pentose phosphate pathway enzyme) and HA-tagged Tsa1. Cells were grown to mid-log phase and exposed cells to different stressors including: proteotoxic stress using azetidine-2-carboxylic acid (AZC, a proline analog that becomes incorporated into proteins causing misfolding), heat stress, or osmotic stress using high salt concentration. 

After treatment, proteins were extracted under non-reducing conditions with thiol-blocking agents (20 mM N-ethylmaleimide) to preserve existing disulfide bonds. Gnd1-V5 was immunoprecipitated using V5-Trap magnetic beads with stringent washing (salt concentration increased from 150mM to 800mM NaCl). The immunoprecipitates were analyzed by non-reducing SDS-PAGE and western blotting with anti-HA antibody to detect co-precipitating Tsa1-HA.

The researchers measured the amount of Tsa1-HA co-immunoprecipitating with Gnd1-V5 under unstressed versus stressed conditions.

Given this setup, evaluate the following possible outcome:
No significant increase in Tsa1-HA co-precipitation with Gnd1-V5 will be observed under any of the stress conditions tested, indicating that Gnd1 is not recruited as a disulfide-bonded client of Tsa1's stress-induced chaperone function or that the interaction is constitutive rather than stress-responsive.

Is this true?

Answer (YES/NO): NO